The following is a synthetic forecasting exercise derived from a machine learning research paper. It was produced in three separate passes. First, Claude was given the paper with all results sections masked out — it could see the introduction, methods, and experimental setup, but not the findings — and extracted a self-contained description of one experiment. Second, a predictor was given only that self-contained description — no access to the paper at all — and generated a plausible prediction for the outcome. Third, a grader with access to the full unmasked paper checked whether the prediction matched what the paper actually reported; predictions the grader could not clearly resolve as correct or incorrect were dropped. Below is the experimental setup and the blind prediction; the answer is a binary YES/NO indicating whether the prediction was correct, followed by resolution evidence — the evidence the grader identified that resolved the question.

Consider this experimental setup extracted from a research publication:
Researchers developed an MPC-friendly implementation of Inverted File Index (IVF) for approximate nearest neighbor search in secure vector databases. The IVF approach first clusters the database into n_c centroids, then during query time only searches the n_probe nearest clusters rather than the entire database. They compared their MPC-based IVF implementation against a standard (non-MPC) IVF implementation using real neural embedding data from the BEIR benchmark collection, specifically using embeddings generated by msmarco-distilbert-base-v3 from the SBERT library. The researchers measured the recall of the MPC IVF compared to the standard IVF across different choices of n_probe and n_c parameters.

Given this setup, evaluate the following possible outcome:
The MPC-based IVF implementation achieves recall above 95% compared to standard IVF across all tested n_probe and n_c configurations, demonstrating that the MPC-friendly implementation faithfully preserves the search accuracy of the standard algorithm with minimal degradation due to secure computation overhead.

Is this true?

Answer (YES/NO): YES